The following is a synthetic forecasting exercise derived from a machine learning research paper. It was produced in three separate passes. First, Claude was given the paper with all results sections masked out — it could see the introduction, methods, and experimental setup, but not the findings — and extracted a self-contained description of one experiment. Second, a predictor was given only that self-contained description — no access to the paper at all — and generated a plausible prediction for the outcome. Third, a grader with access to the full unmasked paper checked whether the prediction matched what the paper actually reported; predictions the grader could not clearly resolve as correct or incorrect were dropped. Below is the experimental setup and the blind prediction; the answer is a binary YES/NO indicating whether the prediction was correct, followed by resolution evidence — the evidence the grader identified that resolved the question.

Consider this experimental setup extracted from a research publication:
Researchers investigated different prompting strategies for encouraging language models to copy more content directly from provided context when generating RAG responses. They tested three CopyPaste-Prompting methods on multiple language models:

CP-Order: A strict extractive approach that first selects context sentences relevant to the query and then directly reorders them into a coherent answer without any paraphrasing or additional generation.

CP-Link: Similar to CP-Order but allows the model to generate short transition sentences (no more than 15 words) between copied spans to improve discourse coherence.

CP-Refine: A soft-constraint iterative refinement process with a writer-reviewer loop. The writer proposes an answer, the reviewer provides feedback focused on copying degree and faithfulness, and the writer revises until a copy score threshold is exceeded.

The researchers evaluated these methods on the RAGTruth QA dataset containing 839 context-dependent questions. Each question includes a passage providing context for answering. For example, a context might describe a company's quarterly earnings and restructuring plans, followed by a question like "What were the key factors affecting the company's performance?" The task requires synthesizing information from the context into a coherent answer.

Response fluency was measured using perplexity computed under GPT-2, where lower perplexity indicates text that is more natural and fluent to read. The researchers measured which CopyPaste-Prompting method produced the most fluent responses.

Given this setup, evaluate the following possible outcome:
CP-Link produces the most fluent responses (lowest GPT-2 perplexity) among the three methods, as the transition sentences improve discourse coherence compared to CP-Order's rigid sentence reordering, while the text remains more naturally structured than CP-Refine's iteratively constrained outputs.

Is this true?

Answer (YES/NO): NO